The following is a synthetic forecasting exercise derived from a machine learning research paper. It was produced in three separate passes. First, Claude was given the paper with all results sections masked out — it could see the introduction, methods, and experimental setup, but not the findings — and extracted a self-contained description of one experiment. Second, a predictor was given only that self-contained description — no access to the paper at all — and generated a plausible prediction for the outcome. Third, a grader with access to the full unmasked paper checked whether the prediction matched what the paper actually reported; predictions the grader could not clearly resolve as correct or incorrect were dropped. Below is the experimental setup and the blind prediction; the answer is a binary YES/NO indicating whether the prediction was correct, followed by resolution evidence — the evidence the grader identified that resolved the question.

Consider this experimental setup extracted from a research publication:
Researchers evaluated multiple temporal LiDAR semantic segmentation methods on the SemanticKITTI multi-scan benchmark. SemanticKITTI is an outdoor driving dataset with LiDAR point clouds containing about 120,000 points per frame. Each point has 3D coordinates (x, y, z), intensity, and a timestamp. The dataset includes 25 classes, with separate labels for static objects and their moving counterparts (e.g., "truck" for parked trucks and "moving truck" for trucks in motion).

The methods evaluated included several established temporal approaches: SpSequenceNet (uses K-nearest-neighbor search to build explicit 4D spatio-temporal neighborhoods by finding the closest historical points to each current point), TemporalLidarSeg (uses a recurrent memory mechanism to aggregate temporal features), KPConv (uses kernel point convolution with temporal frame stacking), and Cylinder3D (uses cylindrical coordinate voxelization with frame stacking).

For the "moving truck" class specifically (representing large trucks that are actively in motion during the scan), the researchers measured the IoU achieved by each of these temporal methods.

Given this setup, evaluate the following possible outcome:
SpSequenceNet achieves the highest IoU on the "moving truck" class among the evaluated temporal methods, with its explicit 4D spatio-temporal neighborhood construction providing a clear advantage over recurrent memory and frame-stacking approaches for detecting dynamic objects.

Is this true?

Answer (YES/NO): NO